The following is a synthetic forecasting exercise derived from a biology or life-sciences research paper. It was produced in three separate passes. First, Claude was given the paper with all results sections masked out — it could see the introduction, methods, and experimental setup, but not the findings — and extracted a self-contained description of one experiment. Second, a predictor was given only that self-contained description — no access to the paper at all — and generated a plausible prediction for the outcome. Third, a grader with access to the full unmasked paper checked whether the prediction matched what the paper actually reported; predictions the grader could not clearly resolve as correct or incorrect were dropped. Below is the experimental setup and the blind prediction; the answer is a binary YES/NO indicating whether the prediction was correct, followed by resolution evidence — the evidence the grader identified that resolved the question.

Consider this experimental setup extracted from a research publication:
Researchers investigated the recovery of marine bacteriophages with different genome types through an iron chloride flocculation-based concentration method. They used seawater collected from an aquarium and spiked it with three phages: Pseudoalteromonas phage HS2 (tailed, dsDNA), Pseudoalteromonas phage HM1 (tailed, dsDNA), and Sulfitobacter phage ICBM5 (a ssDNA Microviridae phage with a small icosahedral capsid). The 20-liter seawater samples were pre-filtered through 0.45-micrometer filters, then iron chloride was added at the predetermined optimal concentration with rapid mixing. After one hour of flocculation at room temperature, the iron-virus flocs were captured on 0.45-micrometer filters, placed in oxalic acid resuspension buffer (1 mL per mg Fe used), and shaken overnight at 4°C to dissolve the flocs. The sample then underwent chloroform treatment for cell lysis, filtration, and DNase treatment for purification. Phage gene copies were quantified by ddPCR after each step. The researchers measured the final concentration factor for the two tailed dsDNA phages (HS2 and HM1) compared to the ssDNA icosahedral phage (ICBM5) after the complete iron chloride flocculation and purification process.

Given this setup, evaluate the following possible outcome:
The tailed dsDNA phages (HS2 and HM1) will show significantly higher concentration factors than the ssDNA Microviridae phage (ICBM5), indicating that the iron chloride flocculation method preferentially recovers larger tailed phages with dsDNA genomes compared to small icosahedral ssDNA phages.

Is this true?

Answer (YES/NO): YES